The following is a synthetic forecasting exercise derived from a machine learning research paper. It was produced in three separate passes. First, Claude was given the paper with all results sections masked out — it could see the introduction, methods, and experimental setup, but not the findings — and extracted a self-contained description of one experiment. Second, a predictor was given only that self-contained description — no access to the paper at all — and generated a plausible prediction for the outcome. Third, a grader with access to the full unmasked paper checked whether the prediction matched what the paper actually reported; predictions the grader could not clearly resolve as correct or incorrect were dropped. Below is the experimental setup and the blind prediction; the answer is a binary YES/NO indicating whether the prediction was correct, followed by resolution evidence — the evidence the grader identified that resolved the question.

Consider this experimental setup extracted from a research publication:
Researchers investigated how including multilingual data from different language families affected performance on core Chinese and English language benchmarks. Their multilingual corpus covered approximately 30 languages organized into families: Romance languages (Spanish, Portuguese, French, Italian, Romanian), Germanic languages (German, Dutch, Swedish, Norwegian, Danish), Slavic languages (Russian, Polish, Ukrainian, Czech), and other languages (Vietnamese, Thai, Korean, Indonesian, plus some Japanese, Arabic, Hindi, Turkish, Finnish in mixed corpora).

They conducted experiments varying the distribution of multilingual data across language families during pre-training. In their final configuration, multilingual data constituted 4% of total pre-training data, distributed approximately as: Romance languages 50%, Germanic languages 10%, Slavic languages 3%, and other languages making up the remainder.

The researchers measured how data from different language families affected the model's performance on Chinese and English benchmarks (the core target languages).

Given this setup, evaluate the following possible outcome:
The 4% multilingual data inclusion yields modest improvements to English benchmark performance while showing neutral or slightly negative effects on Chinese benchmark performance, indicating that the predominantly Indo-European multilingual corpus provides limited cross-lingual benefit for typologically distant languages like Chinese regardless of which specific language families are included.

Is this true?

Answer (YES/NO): NO